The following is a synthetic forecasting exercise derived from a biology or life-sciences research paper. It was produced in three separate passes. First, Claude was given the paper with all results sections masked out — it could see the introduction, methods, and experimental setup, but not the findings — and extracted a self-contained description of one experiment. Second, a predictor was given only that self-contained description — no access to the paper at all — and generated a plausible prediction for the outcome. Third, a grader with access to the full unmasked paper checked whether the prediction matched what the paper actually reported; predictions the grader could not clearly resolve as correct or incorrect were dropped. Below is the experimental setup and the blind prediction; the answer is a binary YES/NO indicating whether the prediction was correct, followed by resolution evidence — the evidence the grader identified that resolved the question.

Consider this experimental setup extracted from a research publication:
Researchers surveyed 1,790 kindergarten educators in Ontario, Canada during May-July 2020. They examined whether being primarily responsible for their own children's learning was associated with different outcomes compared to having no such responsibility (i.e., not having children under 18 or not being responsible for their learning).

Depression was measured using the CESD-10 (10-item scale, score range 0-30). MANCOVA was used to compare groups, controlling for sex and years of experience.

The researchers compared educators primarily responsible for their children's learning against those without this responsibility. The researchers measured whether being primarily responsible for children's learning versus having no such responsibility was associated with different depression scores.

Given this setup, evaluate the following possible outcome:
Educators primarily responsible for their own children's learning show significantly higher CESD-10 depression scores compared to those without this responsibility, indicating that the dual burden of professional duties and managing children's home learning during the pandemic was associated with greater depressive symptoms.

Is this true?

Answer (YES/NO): NO